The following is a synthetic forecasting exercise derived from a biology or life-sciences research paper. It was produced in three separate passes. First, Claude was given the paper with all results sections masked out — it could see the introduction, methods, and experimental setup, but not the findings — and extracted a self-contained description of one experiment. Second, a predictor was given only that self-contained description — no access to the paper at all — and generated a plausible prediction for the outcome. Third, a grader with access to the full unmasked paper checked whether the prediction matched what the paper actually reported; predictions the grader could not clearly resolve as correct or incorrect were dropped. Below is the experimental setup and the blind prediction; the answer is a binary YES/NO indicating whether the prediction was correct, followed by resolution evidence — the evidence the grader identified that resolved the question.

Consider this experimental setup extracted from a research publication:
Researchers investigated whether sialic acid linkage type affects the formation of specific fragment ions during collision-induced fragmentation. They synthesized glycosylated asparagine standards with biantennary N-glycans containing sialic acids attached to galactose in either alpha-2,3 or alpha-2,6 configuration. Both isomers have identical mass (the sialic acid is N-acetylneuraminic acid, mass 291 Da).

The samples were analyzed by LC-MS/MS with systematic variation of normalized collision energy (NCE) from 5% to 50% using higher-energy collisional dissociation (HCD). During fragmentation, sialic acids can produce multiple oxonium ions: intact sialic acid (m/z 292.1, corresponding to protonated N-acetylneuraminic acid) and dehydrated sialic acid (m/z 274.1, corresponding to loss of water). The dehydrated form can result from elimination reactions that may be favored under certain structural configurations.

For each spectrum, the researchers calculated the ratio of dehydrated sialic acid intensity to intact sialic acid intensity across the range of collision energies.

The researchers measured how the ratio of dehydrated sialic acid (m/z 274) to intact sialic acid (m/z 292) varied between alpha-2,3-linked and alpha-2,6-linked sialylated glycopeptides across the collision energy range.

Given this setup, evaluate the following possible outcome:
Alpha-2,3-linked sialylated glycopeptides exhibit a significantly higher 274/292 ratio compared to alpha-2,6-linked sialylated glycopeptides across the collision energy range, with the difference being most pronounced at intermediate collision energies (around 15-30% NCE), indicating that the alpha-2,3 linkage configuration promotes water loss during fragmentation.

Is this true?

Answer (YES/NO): NO